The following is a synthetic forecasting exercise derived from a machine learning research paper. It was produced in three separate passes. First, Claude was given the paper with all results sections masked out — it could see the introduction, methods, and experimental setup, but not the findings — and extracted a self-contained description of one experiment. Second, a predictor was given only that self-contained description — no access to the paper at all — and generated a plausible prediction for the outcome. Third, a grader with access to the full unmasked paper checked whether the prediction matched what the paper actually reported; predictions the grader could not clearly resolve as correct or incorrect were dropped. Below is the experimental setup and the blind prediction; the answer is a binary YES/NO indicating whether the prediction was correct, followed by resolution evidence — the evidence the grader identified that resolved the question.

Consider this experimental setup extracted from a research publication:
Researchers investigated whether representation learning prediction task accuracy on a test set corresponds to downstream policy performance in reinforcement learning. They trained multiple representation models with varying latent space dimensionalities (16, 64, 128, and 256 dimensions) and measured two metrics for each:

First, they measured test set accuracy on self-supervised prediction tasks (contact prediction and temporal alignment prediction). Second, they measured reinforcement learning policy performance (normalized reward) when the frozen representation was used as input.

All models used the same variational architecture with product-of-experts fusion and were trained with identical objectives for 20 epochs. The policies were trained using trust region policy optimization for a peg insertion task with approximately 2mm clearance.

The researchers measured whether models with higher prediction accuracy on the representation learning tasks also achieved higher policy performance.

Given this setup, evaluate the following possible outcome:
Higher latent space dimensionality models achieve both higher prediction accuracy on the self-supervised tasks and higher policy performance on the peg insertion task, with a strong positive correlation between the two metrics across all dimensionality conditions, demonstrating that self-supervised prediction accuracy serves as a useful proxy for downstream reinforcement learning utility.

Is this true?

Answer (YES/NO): NO